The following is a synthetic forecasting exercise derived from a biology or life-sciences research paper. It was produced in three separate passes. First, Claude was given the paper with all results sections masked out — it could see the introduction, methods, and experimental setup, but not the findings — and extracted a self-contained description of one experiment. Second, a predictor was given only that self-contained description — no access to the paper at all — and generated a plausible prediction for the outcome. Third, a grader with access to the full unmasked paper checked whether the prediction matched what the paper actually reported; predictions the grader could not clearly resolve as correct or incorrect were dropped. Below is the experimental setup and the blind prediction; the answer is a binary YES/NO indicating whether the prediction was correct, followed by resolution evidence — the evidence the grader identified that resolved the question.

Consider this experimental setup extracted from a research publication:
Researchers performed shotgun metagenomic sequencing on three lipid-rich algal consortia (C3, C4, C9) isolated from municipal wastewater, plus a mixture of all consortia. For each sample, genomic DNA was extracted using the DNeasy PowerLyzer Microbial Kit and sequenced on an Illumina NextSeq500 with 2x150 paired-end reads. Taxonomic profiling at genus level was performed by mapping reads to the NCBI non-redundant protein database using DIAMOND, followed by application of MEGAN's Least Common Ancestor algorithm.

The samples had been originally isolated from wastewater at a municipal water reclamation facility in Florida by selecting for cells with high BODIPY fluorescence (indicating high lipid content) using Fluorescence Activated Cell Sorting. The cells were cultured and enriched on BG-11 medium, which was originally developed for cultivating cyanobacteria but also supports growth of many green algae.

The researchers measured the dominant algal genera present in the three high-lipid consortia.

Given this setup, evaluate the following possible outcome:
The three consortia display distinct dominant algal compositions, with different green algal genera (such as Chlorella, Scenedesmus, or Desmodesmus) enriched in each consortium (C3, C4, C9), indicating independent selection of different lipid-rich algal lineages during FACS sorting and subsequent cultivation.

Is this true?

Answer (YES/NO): NO